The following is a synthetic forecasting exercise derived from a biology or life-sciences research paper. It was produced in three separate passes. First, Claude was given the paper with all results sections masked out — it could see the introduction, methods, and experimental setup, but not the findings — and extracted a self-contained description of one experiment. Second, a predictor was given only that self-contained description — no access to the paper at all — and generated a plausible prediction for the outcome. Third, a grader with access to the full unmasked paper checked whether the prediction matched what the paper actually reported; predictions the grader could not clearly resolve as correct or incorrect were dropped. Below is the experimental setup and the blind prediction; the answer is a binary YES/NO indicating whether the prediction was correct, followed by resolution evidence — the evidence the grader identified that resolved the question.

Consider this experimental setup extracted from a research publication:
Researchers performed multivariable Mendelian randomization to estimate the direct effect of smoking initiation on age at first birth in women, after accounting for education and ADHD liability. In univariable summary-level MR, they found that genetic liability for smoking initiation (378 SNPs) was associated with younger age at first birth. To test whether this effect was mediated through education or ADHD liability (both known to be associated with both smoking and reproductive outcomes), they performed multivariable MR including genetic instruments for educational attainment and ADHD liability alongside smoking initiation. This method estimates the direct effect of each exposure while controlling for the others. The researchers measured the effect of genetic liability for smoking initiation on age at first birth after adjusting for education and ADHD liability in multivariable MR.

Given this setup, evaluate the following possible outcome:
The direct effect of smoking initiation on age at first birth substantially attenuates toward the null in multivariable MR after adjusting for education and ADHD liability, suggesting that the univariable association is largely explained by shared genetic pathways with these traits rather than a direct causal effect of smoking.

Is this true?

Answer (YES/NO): NO